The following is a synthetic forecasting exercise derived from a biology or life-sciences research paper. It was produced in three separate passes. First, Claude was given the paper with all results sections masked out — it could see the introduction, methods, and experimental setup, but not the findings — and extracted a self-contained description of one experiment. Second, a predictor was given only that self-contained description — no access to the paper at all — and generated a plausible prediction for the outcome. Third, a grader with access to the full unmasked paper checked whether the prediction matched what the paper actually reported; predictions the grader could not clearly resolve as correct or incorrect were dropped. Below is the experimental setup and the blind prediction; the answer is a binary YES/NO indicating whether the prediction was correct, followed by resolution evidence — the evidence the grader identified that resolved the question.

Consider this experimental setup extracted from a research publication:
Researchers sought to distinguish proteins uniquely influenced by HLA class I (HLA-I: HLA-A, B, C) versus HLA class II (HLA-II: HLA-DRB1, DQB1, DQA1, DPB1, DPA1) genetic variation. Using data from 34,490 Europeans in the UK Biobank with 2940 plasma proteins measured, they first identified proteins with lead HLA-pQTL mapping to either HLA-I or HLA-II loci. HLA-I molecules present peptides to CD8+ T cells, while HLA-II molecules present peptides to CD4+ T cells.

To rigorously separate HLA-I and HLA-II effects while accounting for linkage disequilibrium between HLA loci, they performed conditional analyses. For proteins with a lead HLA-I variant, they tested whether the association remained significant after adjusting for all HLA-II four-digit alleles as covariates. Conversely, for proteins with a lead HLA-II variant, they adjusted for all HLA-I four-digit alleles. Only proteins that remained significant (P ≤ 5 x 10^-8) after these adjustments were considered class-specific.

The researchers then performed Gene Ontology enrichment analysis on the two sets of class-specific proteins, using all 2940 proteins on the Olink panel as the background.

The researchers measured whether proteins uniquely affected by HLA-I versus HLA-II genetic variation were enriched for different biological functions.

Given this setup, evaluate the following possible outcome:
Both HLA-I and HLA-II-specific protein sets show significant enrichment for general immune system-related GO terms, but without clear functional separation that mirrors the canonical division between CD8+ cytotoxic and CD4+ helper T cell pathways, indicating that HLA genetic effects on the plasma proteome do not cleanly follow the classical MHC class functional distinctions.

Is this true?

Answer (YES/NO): NO